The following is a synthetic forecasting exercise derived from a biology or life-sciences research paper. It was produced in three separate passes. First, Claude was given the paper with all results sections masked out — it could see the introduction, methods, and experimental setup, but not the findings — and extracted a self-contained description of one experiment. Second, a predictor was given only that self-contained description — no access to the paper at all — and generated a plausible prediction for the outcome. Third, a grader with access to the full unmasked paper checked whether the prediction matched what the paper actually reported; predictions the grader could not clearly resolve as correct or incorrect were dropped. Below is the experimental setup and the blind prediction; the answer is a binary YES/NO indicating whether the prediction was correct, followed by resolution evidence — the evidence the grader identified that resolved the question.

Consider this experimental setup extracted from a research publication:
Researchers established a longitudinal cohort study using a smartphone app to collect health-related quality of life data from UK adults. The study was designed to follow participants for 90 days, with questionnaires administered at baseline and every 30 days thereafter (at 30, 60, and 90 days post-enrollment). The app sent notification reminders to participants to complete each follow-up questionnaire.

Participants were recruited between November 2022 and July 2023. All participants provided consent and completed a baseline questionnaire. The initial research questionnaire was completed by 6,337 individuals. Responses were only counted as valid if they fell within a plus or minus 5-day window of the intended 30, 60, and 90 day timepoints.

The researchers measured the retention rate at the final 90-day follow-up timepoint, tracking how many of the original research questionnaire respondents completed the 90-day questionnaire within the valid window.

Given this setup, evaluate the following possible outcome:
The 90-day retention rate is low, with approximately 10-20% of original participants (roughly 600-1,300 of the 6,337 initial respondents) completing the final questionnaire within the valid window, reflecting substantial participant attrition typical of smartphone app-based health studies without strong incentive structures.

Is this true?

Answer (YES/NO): YES